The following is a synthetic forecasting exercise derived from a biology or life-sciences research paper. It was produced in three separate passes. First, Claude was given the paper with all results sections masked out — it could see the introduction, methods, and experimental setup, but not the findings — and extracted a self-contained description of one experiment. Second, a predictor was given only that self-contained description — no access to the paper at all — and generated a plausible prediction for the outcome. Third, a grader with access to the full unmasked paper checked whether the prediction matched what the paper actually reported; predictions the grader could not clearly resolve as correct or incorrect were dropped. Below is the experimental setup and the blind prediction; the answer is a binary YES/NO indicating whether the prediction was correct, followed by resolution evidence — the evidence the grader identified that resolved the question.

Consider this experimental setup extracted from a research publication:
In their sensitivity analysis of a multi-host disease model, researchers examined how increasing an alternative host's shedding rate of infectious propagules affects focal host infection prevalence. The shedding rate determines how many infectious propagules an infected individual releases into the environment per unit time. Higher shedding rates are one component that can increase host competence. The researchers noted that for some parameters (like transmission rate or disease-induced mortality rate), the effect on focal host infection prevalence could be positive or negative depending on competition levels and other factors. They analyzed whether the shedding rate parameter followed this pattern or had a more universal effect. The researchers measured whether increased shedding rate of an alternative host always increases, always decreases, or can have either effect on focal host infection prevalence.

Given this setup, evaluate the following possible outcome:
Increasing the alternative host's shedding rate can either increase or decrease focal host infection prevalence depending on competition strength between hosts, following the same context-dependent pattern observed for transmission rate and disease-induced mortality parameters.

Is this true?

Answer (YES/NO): NO